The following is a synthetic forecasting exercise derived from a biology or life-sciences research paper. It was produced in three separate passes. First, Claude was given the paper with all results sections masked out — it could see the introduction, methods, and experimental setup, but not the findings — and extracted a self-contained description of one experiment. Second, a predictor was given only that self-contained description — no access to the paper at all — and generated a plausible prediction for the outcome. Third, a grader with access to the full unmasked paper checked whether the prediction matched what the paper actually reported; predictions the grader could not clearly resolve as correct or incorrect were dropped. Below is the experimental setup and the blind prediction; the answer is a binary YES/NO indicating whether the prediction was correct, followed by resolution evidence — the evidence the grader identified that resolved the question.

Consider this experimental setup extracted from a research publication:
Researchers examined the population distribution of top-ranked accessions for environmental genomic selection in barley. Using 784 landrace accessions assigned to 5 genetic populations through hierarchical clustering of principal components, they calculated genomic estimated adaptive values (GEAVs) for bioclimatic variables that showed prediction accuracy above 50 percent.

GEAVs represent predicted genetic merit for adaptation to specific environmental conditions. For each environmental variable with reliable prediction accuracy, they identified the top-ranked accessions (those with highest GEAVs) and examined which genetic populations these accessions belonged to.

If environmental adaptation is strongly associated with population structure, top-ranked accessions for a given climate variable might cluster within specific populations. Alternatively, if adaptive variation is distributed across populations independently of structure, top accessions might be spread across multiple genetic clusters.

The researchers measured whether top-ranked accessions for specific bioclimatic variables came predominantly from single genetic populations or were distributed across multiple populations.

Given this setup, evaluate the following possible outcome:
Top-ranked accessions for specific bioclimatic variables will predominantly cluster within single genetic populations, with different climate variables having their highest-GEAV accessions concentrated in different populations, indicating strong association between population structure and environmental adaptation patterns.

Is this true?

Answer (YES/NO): YES